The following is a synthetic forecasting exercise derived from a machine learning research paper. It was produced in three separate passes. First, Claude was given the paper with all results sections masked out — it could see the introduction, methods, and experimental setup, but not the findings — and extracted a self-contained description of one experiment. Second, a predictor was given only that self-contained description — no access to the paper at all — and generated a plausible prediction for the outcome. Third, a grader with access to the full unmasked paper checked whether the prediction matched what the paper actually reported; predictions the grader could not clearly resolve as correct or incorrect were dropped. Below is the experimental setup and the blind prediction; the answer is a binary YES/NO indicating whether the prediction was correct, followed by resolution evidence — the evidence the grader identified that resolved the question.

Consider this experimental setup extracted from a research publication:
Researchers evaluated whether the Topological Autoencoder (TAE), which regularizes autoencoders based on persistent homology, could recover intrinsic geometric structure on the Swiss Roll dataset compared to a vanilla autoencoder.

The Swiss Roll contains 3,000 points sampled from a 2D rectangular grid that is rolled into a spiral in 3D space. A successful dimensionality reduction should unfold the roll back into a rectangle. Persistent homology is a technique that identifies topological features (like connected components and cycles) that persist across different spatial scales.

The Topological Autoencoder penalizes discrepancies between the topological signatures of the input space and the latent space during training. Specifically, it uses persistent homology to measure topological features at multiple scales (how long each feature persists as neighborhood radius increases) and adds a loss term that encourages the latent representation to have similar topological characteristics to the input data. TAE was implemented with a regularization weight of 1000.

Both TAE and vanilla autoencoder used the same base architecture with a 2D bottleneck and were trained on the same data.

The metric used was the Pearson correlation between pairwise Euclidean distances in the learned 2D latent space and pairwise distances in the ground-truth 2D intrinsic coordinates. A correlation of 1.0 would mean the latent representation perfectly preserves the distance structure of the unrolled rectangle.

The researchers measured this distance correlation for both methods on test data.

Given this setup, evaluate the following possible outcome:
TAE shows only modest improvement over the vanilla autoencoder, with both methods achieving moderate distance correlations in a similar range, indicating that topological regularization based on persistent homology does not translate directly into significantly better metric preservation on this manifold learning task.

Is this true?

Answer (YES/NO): NO